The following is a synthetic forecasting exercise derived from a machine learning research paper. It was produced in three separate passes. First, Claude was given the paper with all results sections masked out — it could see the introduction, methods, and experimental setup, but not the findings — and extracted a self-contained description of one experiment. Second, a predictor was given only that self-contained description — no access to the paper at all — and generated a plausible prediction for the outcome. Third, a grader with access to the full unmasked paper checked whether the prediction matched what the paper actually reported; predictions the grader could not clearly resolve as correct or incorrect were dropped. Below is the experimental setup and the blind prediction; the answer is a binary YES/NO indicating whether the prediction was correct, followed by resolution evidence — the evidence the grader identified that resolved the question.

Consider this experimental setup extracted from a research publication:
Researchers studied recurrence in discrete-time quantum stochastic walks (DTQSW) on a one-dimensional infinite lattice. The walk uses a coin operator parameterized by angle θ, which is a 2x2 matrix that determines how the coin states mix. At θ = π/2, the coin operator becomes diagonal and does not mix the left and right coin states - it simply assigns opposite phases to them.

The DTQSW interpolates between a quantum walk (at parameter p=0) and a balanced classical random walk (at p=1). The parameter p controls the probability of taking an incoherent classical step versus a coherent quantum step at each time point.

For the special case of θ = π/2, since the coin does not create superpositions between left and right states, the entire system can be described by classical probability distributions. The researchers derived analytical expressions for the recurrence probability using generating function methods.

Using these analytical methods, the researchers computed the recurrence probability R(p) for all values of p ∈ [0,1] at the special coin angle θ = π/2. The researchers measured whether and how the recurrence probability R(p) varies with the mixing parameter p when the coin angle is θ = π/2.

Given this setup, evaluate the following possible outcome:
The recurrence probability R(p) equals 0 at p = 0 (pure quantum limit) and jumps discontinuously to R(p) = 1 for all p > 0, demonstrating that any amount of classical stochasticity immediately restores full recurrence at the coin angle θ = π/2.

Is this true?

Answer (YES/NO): NO